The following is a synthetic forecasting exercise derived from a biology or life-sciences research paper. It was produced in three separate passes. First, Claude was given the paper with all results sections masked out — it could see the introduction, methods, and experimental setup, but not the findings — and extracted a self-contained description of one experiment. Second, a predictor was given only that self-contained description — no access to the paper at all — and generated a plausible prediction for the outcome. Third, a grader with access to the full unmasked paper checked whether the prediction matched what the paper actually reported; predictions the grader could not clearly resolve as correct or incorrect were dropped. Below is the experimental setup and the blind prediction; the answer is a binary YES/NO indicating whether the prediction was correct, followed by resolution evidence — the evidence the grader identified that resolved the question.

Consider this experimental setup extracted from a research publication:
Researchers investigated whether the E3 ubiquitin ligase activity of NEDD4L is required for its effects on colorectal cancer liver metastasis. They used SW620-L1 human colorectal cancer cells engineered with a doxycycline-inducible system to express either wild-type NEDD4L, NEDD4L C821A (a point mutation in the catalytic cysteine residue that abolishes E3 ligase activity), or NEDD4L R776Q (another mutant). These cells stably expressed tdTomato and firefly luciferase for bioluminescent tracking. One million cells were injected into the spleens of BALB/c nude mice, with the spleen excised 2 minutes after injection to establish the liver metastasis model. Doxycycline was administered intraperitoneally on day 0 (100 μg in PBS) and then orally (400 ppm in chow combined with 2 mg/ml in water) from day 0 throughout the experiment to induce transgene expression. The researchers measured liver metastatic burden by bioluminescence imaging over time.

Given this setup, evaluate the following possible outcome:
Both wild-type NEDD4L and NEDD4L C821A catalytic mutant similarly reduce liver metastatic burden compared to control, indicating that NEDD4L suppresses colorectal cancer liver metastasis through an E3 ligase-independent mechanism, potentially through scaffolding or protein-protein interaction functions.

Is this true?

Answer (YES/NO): NO